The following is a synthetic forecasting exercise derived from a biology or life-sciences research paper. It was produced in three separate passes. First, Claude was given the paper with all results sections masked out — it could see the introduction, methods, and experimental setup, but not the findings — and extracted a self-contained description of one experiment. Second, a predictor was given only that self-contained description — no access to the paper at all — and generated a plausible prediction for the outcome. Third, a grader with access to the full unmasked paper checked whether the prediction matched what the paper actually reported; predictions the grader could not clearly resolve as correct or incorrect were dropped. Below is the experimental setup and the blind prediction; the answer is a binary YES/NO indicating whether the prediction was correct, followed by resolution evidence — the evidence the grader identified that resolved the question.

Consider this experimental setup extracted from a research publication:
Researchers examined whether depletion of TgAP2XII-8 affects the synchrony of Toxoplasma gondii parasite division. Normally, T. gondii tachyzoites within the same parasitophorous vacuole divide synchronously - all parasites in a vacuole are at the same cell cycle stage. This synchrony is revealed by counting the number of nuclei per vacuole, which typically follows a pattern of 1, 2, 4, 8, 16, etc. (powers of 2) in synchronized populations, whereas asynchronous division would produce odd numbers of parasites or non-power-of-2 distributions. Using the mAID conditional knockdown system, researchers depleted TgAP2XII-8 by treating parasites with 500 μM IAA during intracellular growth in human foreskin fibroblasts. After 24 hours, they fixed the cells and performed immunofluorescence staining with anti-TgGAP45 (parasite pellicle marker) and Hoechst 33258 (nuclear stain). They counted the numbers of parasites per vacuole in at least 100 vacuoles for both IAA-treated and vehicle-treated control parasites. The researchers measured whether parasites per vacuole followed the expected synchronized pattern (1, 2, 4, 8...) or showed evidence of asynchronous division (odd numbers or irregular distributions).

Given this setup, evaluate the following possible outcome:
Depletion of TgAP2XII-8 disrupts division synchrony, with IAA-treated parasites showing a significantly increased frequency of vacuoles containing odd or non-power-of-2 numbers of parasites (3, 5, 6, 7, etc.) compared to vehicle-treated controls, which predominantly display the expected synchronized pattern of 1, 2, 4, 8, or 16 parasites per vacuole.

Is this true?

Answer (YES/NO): YES